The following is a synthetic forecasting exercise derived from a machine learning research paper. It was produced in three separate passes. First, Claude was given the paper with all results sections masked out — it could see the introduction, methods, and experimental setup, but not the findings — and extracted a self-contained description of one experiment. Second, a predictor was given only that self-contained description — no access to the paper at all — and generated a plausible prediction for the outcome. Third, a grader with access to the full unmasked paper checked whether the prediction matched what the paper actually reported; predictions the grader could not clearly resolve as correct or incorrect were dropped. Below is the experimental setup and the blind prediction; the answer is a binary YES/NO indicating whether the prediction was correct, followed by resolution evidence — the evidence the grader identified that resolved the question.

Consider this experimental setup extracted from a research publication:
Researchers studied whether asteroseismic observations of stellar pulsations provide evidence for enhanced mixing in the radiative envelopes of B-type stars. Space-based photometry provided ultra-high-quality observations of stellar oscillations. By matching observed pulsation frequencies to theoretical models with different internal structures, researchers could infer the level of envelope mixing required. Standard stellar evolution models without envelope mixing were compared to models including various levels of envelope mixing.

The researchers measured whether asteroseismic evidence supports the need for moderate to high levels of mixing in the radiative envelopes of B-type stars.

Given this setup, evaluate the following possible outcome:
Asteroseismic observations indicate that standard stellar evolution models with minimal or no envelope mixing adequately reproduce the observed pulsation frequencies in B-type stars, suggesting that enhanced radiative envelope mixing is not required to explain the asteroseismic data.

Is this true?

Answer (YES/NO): NO